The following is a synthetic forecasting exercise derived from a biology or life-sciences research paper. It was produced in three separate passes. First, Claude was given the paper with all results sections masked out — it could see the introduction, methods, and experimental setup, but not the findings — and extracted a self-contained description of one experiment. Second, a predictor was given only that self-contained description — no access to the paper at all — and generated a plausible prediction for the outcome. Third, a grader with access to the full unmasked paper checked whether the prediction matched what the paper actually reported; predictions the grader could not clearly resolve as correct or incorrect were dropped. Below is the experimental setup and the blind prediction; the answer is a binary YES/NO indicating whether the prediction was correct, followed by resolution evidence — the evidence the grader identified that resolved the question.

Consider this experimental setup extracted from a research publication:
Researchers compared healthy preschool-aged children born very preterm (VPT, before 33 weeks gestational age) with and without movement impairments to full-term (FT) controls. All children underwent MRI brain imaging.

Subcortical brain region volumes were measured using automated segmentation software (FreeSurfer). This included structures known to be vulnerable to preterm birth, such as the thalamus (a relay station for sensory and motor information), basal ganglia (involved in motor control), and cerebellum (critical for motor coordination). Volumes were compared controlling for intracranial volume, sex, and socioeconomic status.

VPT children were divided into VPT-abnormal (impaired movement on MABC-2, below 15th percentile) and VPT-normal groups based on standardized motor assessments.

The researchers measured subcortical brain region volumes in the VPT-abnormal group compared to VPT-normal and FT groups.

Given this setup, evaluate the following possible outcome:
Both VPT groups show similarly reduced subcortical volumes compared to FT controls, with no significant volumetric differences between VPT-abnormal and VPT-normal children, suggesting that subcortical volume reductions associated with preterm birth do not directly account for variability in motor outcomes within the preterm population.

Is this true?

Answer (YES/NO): YES